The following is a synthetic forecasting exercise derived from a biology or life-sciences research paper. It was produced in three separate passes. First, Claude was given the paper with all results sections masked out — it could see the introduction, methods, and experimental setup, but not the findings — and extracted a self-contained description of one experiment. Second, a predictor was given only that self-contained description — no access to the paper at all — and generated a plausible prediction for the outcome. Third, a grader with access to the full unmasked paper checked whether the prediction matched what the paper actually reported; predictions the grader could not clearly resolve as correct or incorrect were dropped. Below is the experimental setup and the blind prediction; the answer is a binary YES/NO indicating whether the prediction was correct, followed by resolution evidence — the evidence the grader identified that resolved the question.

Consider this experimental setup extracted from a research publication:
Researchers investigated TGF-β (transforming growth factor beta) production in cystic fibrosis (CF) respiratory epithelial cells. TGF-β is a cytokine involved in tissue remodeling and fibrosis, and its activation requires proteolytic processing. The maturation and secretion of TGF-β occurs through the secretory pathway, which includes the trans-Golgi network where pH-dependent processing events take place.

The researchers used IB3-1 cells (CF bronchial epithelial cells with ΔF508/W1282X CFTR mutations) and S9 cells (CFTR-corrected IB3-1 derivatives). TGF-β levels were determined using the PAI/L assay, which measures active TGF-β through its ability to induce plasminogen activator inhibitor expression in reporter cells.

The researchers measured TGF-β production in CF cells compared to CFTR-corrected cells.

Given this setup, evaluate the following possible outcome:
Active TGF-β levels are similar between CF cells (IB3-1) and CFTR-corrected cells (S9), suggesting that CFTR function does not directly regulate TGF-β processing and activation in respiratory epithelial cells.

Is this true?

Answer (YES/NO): NO